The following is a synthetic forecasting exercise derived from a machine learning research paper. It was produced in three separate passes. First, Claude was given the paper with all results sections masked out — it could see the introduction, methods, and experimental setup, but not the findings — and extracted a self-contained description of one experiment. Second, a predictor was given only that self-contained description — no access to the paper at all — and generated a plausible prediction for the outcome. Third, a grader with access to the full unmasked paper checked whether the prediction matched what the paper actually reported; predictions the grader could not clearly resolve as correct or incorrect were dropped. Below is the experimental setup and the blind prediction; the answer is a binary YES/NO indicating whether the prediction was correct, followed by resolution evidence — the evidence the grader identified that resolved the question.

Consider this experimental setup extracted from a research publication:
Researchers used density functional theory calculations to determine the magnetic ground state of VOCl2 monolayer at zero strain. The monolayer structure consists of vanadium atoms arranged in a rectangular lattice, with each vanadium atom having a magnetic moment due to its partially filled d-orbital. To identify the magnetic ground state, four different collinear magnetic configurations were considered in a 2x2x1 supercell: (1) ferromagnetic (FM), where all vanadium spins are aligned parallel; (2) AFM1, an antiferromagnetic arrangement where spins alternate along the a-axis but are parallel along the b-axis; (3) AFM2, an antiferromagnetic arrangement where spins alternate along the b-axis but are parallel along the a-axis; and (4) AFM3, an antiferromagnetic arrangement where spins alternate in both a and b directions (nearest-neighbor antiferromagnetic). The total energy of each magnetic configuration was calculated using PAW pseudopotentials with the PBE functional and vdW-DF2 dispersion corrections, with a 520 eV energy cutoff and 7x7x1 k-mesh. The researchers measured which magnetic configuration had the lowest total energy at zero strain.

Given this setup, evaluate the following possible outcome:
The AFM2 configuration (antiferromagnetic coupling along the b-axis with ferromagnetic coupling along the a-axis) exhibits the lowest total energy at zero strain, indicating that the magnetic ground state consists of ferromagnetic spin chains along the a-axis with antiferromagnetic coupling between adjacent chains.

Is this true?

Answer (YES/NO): NO